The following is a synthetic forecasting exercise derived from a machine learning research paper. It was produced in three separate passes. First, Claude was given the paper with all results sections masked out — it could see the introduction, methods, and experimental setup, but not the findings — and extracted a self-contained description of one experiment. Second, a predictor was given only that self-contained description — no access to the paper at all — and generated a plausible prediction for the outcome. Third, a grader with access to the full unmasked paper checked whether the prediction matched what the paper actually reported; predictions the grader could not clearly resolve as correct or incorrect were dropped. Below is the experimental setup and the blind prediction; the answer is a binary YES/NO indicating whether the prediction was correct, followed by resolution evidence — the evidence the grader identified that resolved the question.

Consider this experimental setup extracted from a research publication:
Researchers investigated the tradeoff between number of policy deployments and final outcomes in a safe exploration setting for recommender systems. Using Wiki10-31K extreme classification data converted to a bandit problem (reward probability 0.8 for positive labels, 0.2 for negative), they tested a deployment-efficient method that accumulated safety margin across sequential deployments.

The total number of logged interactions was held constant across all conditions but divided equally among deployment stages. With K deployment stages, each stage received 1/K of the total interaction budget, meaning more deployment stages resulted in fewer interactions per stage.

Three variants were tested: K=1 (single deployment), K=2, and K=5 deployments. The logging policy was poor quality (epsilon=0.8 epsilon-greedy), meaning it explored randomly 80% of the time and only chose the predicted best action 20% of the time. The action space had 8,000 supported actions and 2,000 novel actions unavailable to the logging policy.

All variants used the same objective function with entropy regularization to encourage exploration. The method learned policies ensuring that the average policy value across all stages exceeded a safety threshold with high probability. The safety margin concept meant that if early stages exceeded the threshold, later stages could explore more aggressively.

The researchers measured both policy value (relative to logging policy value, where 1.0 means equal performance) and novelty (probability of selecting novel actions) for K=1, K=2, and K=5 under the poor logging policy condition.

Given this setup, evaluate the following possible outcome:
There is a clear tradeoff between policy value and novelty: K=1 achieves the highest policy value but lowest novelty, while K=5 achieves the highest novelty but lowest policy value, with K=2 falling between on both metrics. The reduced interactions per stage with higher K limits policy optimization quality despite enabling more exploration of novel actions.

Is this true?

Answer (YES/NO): YES